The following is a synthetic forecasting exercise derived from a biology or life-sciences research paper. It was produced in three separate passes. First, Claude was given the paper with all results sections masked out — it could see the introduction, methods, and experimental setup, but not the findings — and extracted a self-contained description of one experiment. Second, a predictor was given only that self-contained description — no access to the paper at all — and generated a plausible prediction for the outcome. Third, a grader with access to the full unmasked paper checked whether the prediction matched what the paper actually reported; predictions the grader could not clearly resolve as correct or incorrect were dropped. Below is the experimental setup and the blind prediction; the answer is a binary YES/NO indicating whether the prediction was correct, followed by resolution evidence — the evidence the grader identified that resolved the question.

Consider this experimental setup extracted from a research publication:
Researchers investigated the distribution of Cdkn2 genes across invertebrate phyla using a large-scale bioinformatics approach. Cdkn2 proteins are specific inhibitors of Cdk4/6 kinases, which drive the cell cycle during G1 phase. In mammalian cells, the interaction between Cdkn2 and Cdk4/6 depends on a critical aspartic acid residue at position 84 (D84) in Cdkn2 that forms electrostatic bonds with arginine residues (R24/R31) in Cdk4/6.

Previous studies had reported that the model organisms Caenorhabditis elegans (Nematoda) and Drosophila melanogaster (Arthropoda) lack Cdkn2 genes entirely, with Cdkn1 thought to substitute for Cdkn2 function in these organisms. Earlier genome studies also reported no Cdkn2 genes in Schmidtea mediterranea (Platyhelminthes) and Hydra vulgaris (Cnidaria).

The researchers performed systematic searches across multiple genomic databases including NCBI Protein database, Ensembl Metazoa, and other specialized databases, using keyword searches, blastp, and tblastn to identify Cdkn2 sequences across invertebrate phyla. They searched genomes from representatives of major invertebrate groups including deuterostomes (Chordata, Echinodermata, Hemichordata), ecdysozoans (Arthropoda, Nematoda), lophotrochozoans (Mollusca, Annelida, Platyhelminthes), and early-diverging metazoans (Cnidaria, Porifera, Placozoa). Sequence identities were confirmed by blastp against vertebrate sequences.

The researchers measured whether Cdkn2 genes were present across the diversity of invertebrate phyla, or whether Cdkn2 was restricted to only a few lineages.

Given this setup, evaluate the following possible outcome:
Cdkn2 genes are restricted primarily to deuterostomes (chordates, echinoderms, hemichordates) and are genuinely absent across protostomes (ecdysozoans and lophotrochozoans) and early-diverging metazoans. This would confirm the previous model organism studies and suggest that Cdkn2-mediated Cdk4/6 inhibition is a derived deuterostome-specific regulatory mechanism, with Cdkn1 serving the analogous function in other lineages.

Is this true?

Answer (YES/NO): NO